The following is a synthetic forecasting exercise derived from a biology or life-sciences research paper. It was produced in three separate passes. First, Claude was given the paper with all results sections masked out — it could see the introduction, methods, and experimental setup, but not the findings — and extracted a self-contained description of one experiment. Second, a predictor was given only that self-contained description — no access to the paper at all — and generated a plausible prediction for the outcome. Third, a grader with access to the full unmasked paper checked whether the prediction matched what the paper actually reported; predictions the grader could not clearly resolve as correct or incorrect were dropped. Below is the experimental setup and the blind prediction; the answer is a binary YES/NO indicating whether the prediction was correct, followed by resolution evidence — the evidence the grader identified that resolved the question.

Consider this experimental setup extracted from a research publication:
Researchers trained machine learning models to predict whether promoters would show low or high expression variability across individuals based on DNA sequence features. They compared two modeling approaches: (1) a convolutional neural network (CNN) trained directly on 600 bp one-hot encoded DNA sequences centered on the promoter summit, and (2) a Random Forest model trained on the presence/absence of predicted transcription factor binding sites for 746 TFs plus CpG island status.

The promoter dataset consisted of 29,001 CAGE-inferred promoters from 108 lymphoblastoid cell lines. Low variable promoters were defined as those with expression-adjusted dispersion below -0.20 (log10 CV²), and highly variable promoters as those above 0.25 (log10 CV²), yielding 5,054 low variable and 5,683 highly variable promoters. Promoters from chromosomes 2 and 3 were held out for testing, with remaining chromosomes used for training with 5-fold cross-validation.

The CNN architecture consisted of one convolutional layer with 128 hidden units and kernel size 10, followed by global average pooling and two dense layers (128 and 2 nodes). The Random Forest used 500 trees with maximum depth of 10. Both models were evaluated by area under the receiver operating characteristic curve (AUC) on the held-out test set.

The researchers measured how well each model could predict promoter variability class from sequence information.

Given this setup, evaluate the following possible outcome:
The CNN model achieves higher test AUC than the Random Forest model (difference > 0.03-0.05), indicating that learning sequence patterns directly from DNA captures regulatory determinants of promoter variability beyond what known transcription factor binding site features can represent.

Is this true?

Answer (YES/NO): YES